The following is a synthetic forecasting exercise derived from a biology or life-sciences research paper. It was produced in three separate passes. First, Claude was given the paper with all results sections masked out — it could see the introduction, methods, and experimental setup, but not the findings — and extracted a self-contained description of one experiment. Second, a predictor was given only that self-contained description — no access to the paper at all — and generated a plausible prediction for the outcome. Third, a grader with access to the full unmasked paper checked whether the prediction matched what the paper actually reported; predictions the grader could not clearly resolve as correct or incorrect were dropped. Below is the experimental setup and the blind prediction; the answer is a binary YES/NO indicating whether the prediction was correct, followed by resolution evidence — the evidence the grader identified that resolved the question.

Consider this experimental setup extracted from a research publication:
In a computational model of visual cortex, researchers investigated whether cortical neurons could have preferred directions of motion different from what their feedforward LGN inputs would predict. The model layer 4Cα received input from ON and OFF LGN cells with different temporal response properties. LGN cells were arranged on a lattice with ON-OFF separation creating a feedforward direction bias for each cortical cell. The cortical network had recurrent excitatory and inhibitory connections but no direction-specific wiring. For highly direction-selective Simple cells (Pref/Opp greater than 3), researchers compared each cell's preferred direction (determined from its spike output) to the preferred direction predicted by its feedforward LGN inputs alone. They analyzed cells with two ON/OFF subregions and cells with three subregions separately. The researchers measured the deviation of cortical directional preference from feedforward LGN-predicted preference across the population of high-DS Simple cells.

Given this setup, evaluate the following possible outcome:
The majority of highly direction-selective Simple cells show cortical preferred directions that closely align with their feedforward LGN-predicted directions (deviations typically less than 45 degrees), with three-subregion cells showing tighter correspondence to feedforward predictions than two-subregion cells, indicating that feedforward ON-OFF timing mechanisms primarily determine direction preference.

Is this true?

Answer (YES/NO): NO